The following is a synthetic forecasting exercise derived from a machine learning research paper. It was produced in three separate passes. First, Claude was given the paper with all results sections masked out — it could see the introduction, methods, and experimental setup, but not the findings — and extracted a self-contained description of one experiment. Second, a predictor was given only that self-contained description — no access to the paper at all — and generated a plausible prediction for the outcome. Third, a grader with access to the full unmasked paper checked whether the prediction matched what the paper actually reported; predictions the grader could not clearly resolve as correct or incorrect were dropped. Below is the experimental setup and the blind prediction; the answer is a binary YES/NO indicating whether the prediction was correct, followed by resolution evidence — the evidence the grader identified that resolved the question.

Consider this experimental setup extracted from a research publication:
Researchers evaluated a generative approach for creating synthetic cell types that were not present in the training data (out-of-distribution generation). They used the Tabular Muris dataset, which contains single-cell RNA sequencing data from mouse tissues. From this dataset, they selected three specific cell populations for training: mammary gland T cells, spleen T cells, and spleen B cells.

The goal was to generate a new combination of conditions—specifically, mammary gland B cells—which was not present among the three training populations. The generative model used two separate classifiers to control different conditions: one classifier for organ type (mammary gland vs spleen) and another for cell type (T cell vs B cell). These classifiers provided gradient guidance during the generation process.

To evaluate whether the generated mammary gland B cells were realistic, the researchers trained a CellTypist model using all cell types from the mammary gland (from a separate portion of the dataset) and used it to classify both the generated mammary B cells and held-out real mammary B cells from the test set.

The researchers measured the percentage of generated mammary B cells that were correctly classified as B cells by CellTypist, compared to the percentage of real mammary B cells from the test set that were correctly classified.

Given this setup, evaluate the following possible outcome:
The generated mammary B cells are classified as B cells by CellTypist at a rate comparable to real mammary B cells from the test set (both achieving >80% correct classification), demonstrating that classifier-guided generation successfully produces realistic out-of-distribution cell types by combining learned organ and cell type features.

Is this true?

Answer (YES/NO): YES